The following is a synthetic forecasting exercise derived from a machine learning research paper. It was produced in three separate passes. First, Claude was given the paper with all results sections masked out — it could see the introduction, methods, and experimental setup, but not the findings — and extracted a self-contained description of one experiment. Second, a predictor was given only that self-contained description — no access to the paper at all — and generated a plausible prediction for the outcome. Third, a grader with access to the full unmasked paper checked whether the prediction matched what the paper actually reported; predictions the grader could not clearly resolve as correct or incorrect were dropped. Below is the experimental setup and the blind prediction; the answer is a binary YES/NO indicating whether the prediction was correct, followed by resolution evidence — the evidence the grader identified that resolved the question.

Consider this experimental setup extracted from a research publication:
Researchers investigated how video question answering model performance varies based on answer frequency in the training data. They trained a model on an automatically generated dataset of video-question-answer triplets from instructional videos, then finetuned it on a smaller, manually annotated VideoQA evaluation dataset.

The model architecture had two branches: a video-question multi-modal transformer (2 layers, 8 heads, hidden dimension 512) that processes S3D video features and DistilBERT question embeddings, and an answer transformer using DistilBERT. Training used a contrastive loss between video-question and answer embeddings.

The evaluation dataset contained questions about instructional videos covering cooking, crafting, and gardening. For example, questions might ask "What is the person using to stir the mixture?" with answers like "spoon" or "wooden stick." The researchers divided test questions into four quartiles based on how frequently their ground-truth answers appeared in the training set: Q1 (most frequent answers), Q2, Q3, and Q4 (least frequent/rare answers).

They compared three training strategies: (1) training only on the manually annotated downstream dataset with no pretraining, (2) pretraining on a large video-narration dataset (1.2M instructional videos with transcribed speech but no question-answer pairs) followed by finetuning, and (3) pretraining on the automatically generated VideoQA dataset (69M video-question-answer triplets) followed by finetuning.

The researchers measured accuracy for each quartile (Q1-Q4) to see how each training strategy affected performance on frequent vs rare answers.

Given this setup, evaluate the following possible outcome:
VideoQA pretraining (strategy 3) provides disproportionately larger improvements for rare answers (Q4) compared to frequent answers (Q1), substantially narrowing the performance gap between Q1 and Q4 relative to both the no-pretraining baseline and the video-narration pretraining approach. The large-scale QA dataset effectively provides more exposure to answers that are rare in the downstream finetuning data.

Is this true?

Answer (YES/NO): YES